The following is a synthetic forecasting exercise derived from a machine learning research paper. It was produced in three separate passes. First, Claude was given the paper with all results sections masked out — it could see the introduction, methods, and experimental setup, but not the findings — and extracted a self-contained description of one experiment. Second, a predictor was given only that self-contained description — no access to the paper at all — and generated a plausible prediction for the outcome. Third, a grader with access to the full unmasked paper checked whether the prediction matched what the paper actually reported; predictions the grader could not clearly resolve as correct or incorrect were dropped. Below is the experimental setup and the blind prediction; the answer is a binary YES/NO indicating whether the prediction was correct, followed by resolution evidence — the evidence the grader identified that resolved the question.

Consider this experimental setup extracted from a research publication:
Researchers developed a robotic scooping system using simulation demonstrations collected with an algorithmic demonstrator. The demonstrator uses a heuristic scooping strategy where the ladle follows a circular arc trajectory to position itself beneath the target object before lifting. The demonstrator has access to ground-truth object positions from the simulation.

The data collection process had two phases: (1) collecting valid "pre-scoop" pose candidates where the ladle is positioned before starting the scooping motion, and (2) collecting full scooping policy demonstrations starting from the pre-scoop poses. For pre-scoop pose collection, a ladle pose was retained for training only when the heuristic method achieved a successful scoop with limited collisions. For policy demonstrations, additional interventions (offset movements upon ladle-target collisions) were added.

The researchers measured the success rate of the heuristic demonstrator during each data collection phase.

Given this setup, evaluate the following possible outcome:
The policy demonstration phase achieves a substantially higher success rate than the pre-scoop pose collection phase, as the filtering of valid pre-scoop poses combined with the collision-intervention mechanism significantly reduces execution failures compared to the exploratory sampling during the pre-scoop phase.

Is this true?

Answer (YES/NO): YES